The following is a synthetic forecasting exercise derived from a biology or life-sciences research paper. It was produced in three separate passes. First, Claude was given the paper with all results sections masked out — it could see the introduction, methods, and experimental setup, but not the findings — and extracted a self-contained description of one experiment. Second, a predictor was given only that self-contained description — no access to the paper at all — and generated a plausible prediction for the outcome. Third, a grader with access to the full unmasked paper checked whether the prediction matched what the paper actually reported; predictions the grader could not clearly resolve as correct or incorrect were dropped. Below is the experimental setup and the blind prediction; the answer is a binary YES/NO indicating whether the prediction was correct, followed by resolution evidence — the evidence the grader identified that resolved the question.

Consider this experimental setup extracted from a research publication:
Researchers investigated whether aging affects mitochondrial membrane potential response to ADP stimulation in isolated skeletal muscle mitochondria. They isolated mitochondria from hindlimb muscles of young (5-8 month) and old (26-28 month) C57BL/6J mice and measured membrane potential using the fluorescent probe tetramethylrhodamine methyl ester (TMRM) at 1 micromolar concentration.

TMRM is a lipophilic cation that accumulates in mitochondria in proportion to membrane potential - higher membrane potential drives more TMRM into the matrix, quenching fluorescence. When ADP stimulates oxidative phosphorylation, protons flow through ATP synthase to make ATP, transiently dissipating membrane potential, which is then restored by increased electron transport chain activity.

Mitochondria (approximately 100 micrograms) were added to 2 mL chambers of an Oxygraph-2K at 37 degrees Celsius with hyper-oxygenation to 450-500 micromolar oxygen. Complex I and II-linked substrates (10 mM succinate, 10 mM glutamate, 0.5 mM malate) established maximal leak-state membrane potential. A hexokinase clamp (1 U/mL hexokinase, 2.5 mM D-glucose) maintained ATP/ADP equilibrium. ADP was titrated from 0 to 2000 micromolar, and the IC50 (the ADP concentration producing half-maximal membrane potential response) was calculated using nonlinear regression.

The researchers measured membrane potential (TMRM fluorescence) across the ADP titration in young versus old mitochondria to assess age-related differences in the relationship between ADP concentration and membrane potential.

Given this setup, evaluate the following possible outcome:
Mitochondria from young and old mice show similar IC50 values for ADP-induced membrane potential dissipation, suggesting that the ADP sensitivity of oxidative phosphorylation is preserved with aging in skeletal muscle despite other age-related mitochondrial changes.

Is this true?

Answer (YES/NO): YES